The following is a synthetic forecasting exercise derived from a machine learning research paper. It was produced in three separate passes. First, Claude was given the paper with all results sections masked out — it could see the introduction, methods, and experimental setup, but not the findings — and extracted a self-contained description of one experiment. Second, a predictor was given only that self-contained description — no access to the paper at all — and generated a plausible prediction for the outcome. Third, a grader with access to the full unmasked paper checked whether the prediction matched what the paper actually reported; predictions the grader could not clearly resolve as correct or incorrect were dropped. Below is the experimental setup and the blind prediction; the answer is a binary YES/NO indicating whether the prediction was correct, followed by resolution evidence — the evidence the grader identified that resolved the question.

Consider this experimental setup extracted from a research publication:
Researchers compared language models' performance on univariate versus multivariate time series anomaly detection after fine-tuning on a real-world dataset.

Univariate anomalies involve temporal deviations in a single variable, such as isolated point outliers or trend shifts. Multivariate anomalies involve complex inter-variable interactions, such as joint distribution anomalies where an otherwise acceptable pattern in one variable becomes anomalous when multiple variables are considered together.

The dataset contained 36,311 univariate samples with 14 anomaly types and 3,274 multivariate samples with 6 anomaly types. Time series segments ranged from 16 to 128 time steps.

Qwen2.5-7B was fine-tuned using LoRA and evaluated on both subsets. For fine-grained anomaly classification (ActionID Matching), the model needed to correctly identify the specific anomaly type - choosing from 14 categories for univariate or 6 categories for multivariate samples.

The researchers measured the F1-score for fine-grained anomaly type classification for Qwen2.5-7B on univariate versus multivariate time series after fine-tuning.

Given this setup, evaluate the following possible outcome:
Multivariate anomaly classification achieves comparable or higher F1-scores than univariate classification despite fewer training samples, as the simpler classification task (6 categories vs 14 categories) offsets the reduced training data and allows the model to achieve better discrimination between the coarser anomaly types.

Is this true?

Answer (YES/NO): YES